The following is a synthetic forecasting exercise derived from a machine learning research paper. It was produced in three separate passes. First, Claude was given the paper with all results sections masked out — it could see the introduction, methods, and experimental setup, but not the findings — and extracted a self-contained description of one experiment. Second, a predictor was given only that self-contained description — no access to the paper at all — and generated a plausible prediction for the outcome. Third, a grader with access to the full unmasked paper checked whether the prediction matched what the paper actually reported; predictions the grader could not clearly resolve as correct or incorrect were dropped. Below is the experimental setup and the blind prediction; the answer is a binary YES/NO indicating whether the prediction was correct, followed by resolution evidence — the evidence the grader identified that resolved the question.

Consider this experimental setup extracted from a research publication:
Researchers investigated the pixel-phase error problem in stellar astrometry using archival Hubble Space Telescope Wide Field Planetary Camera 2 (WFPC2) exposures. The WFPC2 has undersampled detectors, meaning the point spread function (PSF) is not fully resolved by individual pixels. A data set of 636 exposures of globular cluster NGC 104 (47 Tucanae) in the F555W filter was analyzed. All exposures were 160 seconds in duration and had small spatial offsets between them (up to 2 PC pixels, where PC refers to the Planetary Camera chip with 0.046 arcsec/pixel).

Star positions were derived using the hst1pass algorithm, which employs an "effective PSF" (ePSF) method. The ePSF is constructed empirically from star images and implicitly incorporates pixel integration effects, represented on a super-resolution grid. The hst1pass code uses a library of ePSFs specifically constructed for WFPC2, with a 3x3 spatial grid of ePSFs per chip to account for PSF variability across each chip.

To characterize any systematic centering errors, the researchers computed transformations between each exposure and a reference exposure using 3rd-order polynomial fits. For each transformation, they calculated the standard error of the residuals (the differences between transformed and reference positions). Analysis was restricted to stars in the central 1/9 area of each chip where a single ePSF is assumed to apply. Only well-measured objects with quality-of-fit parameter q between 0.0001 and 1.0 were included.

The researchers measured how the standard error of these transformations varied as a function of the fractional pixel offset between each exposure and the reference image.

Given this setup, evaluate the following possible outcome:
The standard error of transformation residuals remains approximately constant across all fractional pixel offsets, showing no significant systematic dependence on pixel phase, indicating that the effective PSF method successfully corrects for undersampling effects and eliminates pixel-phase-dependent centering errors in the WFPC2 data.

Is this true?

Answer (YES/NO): NO